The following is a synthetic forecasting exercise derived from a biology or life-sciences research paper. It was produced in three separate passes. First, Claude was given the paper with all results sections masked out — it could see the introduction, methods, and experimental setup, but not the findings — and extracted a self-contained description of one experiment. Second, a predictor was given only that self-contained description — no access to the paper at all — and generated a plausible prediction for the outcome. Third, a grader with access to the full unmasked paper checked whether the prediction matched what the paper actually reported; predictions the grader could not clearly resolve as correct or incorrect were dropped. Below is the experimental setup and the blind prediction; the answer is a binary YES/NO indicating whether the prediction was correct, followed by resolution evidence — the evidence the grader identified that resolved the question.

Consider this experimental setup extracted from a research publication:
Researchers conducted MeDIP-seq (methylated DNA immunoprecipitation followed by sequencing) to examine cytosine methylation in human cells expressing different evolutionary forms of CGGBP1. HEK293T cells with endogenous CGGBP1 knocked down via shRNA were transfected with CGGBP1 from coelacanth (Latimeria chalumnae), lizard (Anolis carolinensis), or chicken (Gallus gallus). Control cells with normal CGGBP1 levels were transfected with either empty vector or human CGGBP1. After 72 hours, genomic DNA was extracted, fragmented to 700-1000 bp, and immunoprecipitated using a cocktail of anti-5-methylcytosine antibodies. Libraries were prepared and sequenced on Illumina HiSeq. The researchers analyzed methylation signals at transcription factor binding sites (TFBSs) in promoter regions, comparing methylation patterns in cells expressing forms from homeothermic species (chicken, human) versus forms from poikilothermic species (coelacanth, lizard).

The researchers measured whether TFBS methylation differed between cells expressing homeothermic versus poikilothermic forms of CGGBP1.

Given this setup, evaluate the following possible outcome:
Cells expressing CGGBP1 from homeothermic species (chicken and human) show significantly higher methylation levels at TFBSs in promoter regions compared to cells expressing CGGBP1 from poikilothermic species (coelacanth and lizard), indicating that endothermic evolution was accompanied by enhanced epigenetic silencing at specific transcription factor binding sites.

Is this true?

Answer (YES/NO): NO